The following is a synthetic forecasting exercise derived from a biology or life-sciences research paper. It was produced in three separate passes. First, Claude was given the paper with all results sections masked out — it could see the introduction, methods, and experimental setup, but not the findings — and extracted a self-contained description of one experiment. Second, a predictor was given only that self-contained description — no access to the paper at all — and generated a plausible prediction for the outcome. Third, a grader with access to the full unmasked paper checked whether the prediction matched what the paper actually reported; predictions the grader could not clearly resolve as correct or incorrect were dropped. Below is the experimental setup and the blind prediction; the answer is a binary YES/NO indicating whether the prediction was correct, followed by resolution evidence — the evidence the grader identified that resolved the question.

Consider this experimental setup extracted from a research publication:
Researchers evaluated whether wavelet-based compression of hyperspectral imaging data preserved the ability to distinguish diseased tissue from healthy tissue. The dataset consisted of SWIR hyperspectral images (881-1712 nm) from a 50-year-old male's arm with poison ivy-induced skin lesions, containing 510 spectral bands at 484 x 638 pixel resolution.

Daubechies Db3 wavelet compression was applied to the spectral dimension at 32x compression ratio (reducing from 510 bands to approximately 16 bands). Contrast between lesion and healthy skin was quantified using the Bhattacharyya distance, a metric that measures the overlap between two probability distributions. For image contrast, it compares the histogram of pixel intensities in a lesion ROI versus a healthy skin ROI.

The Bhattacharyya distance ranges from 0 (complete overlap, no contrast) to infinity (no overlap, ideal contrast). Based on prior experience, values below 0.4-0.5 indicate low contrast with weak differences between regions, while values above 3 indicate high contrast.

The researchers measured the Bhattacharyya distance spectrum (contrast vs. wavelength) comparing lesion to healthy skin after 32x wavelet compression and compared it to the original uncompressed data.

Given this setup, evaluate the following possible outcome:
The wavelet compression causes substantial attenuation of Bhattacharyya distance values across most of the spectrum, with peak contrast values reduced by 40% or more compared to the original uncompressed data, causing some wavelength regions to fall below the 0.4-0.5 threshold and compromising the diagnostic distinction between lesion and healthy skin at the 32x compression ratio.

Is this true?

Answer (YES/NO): NO